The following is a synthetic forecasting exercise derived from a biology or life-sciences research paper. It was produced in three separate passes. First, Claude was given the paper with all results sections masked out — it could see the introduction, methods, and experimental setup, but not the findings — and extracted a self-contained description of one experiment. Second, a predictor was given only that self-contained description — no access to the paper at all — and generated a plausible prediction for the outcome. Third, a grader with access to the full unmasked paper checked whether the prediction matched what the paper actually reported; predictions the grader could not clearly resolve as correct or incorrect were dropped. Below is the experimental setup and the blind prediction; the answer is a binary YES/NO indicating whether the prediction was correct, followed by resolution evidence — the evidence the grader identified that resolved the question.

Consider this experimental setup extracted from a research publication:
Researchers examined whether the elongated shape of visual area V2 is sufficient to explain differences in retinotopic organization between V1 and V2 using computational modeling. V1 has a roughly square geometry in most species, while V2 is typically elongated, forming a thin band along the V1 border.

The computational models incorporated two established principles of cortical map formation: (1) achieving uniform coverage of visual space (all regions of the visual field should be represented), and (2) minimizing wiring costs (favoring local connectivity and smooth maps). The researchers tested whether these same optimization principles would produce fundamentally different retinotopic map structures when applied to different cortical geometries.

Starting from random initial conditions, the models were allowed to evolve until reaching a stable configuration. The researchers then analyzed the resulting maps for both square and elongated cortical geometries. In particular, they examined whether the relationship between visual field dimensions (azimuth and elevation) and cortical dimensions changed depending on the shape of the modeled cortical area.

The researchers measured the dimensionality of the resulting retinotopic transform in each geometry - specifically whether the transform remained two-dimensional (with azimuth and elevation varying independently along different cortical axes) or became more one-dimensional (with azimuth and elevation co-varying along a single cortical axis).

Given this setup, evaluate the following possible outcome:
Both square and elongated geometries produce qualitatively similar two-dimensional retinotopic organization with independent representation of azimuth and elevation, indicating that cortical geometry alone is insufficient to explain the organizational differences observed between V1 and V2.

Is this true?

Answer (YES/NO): NO